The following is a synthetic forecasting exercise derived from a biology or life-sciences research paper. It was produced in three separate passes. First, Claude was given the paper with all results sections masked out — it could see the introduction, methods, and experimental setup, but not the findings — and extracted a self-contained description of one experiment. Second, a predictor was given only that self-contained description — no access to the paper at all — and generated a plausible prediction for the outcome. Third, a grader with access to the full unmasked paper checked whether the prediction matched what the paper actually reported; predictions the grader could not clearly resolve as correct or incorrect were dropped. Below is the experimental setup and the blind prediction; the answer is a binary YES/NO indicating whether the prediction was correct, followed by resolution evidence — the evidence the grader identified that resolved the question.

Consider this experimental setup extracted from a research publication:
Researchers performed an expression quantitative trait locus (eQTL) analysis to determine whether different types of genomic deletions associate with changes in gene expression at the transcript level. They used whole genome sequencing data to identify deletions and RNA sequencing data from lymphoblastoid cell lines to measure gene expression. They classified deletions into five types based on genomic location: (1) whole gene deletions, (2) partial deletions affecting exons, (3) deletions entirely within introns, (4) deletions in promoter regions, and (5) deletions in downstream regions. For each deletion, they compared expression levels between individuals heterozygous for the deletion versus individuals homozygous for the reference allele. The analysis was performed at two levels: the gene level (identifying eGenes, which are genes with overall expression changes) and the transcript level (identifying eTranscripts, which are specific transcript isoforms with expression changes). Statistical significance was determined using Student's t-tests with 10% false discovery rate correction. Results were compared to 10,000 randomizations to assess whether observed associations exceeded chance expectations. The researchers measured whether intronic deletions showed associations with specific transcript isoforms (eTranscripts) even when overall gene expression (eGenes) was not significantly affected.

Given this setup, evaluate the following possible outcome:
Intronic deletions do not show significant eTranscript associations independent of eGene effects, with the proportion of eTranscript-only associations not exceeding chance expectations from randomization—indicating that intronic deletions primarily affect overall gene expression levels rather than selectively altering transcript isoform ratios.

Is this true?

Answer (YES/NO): NO